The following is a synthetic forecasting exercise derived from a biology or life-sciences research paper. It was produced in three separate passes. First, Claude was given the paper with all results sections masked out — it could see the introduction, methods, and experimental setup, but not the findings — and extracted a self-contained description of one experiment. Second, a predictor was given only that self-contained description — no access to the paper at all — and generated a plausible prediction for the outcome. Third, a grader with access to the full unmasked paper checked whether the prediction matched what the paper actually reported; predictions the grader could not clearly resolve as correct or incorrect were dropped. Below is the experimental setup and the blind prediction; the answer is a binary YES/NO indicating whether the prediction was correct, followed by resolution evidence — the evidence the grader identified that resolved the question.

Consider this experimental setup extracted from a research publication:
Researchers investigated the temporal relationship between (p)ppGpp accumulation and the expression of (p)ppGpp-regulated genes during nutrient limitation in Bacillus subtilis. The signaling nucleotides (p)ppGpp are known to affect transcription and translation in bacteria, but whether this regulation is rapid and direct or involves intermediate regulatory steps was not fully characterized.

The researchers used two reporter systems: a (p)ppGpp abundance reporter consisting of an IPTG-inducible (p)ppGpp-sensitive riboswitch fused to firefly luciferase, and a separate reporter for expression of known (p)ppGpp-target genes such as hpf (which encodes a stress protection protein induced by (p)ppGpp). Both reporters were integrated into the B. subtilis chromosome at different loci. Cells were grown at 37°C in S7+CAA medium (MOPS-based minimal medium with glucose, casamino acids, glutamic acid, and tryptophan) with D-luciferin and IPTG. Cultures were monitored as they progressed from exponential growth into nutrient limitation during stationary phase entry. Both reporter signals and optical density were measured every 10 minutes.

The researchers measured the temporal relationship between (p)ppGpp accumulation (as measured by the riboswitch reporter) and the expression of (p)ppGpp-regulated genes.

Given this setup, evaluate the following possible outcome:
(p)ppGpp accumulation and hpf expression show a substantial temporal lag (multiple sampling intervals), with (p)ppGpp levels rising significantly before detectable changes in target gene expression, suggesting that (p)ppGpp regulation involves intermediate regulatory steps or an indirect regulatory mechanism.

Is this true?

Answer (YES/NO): NO